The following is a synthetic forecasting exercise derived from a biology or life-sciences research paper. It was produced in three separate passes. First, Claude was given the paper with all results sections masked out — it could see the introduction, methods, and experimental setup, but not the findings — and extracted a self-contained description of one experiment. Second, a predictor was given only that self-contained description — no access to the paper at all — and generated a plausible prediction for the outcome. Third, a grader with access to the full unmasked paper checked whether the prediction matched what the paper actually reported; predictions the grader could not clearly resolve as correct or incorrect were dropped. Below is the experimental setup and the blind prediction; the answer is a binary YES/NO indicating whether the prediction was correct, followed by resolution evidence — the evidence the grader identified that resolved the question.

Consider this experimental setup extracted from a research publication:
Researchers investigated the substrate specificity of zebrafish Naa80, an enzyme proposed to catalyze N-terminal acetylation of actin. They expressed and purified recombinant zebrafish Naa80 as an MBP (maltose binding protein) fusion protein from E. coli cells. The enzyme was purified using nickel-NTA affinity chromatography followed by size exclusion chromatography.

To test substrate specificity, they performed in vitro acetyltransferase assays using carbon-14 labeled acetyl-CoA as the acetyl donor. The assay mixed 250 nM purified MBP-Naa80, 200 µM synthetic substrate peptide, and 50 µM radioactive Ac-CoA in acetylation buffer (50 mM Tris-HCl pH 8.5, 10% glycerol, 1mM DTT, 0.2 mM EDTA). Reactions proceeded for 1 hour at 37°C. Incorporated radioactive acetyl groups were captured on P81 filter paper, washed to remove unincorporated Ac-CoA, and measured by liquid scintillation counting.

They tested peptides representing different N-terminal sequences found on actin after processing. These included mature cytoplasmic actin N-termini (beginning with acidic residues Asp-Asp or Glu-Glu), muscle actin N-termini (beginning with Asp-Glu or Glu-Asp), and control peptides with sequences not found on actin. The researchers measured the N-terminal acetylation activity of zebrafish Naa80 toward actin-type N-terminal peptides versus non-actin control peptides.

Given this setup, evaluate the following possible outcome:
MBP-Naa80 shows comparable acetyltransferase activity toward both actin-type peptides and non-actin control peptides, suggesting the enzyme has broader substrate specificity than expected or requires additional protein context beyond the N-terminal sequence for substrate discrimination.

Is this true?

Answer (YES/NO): NO